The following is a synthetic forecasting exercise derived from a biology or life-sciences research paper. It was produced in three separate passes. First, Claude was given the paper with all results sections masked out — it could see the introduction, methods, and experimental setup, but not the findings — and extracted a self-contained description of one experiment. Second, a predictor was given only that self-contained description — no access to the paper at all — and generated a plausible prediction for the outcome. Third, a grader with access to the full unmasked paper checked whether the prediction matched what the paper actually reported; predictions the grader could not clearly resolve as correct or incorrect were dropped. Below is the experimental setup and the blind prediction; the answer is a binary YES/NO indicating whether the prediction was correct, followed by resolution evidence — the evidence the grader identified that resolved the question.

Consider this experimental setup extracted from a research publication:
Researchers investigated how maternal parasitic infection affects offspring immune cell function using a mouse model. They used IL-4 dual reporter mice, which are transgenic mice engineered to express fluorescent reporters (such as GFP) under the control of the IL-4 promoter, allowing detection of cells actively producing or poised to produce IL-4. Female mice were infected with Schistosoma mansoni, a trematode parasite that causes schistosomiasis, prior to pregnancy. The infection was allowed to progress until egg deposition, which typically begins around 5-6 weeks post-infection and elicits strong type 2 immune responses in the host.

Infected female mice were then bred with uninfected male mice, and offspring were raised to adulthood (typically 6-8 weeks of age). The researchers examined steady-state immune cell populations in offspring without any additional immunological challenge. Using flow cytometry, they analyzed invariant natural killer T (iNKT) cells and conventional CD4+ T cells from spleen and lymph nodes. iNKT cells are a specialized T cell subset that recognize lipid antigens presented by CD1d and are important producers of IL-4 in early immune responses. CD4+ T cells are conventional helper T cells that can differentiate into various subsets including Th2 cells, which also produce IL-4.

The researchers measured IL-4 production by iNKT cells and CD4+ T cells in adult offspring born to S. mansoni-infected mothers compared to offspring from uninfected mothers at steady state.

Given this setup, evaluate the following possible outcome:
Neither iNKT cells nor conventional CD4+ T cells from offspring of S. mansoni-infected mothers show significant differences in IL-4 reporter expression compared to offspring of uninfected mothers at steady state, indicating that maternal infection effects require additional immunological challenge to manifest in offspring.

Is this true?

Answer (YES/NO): NO